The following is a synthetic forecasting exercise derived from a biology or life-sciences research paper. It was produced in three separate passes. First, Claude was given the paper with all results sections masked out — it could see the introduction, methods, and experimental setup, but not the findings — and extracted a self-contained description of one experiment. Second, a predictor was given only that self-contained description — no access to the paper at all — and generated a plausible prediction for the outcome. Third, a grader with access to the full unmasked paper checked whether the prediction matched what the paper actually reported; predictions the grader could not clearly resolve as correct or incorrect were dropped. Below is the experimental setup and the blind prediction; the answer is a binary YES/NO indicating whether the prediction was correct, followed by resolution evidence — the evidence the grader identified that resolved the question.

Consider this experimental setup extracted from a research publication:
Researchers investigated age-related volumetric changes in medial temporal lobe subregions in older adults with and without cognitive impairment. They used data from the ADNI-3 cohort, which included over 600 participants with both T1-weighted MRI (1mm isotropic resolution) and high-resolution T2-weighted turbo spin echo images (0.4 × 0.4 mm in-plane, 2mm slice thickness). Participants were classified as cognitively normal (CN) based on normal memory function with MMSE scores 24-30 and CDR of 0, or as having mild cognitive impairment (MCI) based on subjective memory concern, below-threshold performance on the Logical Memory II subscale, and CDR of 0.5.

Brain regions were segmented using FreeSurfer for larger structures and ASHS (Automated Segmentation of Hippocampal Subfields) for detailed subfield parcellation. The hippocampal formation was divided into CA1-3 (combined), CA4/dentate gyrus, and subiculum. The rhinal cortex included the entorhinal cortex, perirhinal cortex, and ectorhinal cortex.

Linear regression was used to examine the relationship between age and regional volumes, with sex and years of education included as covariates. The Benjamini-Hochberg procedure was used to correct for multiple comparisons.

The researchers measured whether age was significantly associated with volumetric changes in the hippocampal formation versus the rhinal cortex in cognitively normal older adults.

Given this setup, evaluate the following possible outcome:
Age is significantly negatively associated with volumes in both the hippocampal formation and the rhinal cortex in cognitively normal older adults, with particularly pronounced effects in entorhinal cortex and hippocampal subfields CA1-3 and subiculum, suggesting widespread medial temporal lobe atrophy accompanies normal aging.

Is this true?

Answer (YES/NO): NO